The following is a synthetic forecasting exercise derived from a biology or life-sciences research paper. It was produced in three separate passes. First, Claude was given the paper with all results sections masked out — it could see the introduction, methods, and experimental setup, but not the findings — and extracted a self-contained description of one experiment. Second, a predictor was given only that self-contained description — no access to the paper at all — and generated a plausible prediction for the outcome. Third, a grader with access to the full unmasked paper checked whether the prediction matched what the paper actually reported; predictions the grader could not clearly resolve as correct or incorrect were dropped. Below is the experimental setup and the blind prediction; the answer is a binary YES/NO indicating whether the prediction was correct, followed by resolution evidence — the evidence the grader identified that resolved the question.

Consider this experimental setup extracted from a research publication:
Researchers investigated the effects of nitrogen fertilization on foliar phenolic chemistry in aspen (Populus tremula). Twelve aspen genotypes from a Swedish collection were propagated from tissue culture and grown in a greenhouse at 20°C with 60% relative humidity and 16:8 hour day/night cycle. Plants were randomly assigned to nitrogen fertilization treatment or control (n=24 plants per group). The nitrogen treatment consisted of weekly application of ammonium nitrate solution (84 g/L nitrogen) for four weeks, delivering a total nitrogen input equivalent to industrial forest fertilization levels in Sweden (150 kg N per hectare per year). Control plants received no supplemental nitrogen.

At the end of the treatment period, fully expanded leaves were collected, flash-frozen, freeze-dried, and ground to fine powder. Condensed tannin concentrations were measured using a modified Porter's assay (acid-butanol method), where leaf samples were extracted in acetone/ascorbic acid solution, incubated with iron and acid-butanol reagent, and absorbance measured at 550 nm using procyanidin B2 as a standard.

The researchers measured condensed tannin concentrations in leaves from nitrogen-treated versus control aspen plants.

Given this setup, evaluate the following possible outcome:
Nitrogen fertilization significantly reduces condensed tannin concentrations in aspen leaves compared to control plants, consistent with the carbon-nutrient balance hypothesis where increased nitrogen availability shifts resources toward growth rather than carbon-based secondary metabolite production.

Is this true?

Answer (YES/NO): NO